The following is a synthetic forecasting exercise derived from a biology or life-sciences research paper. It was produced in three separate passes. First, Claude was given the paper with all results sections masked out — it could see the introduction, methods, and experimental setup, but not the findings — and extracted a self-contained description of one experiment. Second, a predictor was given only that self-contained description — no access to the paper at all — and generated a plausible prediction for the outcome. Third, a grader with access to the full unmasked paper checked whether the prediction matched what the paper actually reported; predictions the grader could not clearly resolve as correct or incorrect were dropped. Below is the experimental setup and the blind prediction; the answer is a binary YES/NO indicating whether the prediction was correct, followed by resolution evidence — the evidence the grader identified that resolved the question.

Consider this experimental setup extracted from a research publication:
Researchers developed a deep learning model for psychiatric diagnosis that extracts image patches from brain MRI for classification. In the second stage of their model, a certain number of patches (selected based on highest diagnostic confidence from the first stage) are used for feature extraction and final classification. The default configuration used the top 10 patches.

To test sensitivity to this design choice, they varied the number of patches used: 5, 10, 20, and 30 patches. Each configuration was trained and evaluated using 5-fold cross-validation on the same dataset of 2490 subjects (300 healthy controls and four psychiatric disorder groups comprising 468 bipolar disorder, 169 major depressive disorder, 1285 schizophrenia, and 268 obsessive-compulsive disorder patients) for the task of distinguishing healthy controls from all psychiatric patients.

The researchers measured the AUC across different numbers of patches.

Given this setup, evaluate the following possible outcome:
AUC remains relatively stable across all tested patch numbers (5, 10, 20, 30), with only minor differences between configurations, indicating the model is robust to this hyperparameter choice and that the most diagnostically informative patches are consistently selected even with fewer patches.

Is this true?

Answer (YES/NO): NO